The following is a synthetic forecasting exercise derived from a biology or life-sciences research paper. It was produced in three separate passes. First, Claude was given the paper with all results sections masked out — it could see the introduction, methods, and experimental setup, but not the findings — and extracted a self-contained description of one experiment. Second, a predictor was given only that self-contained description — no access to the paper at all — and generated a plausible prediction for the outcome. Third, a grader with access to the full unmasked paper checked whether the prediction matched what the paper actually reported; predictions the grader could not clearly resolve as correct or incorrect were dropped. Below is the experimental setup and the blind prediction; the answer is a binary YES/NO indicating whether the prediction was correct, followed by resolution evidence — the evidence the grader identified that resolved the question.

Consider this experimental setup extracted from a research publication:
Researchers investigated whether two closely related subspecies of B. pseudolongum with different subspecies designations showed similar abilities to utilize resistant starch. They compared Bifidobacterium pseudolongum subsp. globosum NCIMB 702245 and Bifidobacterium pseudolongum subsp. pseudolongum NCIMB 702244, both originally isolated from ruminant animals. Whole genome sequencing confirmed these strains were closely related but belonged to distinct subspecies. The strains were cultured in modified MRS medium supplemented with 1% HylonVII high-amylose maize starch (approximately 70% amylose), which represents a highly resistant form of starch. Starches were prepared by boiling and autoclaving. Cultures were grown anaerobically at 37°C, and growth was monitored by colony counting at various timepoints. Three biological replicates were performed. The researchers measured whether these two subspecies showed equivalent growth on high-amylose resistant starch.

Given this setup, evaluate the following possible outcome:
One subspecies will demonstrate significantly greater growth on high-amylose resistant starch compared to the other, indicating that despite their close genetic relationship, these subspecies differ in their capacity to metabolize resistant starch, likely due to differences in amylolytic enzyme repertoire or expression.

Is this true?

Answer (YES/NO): YES